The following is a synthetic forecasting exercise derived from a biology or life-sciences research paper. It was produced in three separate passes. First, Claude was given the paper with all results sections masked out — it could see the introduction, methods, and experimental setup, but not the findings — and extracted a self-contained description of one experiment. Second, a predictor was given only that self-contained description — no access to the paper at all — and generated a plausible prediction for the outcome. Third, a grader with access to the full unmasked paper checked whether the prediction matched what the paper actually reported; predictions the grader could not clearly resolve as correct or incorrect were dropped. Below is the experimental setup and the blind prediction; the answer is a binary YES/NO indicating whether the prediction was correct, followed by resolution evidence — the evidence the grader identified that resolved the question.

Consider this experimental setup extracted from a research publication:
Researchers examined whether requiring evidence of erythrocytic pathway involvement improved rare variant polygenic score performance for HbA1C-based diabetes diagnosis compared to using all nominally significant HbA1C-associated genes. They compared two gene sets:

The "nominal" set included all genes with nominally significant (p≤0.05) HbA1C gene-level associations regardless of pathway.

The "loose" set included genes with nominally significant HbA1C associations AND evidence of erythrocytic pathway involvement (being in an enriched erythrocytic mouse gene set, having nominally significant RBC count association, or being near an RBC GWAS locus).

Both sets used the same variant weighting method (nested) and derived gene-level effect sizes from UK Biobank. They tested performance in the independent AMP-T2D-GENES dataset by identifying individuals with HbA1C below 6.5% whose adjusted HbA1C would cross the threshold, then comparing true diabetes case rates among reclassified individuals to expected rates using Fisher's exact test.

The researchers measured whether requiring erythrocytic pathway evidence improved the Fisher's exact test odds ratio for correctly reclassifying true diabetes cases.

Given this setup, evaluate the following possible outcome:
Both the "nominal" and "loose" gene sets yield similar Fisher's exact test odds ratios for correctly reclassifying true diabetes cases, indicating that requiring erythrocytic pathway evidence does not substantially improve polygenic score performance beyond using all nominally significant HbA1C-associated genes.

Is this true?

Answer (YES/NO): NO